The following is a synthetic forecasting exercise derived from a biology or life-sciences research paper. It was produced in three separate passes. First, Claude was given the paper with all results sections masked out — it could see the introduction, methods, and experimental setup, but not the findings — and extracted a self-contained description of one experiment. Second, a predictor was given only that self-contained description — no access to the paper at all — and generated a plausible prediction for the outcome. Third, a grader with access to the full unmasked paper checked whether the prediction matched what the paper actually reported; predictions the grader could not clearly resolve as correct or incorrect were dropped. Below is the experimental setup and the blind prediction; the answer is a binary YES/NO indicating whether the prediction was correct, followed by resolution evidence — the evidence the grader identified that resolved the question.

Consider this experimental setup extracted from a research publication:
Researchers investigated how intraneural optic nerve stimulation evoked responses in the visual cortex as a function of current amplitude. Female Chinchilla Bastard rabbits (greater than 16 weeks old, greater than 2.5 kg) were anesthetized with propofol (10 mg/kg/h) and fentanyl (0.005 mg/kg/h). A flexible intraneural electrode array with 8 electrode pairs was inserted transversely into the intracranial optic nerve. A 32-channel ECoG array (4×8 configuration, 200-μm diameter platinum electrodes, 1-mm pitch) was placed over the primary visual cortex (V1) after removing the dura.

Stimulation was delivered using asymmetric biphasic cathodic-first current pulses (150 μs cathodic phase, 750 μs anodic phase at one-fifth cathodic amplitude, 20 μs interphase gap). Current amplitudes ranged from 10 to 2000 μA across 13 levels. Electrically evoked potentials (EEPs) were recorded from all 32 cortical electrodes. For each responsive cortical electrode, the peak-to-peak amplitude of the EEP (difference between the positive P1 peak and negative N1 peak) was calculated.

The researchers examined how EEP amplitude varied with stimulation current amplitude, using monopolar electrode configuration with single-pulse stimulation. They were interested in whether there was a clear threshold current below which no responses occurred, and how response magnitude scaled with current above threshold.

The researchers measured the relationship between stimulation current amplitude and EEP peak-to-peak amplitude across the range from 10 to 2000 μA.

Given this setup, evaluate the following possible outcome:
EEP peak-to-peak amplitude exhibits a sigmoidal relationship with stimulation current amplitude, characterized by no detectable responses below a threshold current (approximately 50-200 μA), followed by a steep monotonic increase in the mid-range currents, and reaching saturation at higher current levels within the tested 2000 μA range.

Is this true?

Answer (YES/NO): NO